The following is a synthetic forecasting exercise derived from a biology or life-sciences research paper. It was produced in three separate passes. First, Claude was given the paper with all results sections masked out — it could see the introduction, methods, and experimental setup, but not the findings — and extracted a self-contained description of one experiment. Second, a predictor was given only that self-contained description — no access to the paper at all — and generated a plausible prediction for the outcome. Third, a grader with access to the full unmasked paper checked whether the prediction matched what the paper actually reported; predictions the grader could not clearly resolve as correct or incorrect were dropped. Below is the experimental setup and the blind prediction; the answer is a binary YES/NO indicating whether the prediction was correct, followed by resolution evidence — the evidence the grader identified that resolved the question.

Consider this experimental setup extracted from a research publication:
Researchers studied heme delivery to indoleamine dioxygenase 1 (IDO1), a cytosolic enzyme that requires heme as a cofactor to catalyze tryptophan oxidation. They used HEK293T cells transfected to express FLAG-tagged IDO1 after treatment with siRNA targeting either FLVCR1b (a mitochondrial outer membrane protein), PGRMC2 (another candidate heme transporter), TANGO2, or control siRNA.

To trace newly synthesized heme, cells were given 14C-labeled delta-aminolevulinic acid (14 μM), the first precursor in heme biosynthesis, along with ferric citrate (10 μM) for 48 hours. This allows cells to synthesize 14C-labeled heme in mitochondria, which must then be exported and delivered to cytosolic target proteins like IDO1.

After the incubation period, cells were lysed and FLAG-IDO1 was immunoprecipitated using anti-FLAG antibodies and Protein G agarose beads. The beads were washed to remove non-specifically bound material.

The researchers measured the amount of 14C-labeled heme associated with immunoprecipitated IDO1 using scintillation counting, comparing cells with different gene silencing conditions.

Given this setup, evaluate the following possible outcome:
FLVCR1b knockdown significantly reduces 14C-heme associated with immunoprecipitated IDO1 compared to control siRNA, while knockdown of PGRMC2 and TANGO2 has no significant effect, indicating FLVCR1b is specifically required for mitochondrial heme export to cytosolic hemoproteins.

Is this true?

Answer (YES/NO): NO